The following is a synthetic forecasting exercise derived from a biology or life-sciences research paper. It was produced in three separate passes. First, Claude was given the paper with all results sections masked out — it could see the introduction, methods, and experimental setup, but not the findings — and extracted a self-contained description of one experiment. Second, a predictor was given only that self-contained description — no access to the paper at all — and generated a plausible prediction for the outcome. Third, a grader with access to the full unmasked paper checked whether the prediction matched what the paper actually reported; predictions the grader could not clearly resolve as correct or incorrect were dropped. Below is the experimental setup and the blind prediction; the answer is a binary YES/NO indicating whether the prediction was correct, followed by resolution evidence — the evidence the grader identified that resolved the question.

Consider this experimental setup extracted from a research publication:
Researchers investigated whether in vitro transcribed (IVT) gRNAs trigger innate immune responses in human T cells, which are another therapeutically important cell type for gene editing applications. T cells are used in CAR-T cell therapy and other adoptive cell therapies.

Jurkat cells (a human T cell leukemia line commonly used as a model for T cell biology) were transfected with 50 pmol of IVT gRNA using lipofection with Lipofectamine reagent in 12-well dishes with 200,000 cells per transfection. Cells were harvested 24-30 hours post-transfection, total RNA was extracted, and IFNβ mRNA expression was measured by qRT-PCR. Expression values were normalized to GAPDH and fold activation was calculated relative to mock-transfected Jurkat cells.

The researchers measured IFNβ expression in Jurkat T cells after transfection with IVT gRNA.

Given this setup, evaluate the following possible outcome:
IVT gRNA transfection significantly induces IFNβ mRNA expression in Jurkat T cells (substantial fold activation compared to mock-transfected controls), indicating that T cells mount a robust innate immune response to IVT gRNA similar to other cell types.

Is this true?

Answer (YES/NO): YES